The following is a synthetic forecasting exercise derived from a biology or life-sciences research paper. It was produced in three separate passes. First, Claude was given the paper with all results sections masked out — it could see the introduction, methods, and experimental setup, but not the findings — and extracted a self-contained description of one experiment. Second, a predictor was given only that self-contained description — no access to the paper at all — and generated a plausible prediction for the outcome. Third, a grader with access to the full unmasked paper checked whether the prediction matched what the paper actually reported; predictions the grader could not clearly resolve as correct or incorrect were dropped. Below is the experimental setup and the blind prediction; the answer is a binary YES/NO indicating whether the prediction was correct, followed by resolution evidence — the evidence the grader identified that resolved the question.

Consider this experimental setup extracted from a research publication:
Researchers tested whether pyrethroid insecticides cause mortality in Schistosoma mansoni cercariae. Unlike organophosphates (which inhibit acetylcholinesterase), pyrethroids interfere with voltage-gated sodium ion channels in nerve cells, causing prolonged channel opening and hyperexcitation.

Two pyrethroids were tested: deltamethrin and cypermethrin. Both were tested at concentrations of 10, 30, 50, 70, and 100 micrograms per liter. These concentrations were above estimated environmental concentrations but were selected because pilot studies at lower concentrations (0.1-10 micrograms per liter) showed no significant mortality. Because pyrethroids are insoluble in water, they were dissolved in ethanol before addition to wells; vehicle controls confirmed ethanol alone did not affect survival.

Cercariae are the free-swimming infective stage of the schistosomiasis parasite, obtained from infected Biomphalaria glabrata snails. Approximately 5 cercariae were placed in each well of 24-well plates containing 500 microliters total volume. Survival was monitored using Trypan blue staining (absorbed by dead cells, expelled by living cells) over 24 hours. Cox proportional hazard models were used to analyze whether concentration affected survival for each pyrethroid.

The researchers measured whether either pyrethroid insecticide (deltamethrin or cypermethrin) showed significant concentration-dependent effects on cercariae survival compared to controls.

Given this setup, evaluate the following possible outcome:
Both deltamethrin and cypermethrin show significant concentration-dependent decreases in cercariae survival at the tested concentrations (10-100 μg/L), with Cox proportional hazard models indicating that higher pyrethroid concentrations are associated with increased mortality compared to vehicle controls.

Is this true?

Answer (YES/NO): NO